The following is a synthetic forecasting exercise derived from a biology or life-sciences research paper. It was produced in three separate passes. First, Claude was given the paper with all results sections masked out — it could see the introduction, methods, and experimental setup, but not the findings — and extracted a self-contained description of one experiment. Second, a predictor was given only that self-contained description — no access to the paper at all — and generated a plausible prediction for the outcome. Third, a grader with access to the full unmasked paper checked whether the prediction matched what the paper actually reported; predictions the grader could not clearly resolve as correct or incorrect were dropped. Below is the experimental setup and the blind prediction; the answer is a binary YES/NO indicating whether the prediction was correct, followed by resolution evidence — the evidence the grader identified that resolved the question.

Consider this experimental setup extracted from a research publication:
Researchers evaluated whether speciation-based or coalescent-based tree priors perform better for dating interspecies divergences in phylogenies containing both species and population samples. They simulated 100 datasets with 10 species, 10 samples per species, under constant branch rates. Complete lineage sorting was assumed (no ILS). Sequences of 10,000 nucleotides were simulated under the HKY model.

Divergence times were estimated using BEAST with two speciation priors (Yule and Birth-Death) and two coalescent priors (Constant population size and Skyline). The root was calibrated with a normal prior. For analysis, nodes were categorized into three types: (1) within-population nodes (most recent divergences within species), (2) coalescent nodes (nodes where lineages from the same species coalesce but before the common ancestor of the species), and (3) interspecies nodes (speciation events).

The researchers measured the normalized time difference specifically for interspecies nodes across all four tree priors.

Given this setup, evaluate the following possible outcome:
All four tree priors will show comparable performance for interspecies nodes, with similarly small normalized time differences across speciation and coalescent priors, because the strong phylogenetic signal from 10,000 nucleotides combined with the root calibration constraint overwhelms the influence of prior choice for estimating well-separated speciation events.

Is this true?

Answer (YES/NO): YES